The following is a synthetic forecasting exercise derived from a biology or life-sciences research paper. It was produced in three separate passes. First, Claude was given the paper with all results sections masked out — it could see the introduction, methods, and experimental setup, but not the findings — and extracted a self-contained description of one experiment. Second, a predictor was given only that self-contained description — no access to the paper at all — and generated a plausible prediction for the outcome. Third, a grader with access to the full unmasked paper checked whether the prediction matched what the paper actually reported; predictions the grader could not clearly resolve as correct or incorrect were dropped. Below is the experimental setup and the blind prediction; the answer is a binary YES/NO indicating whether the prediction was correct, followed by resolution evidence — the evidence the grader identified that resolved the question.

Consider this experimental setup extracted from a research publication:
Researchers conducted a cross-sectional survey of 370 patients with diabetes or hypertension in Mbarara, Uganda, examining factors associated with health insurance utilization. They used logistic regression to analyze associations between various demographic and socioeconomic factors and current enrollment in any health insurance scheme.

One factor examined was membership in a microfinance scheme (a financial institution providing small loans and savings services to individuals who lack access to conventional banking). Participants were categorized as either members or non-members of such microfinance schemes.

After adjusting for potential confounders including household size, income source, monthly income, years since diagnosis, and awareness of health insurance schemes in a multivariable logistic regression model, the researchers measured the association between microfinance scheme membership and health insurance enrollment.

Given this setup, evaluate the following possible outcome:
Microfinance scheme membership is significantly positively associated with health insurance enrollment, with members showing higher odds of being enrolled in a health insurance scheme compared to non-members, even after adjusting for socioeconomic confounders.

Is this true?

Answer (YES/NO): YES